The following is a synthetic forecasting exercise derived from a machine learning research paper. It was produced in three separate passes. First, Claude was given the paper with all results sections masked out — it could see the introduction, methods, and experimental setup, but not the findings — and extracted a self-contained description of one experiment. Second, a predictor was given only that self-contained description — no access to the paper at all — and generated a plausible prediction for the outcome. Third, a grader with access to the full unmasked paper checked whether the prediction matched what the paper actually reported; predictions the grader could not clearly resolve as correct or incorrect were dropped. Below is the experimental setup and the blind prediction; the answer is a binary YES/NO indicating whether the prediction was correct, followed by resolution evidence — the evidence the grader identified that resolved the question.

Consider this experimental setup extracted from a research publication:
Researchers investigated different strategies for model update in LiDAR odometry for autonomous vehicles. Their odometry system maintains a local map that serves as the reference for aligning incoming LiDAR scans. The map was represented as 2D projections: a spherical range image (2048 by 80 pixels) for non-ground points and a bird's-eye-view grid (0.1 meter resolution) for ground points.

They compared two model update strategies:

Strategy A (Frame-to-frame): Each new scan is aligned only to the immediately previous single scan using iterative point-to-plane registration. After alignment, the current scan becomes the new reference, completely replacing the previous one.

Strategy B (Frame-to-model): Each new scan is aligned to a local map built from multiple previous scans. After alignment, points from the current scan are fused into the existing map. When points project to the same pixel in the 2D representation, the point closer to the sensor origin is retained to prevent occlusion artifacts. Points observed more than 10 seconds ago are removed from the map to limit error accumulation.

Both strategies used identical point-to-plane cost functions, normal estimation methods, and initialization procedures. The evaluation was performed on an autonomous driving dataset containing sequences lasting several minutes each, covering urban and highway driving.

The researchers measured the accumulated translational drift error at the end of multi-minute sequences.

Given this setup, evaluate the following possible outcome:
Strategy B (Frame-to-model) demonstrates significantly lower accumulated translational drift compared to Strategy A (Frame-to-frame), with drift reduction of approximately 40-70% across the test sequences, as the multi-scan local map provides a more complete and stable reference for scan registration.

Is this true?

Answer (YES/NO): NO